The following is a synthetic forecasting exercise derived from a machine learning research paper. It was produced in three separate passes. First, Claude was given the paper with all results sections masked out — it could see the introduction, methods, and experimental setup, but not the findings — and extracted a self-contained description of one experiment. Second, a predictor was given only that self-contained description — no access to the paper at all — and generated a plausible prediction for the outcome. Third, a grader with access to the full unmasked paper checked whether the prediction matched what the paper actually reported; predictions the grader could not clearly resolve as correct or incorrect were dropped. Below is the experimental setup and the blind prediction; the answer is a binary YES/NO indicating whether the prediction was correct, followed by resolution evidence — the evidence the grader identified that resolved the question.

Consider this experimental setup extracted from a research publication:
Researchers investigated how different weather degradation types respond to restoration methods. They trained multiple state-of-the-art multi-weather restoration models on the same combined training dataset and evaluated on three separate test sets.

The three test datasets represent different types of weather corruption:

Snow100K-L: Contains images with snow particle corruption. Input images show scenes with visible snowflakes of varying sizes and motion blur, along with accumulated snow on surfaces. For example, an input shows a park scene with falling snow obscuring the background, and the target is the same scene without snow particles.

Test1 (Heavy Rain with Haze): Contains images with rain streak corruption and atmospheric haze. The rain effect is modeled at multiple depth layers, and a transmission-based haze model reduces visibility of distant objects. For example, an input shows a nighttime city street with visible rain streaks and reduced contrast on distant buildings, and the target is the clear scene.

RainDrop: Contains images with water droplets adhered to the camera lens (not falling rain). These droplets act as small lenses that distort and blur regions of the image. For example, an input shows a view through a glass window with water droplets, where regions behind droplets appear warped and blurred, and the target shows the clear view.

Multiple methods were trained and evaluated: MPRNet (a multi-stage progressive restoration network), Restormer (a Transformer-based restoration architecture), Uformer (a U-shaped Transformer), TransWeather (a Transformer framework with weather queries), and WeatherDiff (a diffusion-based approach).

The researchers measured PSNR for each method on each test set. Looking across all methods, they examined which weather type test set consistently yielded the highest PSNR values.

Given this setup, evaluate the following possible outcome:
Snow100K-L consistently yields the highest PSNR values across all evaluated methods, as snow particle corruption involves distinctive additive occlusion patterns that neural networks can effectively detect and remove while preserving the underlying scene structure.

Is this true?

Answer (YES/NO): NO